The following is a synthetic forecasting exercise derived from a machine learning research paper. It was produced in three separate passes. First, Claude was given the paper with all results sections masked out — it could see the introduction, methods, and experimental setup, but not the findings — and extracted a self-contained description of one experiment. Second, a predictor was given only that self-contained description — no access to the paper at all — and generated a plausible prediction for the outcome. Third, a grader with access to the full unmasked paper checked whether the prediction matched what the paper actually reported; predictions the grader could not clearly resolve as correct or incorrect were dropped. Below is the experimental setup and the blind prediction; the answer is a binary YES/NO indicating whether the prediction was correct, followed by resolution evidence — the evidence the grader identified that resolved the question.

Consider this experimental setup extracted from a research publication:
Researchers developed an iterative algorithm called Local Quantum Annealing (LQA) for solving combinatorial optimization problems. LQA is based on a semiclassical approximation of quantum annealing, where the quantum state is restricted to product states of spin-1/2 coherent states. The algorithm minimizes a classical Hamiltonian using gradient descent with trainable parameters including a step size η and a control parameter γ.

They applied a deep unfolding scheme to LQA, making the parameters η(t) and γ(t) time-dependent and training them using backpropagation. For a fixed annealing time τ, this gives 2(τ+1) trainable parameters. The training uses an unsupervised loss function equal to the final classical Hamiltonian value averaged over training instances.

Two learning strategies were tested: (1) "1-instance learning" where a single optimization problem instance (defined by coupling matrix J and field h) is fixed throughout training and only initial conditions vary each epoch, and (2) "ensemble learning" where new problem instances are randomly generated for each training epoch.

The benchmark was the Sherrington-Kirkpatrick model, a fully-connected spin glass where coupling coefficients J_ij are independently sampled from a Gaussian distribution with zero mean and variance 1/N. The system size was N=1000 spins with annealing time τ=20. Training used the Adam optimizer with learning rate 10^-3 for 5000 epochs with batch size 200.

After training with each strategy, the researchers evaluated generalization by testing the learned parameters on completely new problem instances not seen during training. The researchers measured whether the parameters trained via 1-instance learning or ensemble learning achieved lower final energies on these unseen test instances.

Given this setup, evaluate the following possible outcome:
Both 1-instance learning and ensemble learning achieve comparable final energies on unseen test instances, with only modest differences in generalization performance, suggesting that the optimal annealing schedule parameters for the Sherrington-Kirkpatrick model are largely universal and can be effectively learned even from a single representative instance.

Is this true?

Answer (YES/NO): YES